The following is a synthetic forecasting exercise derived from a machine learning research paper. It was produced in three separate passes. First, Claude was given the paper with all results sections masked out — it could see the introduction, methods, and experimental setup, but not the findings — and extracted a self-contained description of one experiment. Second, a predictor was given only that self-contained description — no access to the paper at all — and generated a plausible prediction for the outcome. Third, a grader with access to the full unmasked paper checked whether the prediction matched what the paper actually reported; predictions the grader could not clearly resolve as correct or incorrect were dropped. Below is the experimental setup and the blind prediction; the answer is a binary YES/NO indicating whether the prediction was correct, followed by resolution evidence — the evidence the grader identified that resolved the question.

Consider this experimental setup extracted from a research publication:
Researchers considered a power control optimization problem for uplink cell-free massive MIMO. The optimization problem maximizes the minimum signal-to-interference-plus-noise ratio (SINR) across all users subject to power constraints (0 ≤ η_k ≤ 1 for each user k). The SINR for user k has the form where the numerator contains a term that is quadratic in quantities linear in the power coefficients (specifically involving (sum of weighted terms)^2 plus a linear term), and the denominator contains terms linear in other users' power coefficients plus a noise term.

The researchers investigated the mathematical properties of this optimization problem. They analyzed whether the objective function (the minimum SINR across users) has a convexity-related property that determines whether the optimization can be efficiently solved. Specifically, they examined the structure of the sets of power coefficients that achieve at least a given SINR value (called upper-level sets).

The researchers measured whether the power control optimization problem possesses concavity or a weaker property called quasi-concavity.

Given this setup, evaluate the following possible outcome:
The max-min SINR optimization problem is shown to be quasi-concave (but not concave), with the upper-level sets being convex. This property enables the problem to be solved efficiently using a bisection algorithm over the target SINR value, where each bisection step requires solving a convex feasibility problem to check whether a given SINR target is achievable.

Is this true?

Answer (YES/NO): YES